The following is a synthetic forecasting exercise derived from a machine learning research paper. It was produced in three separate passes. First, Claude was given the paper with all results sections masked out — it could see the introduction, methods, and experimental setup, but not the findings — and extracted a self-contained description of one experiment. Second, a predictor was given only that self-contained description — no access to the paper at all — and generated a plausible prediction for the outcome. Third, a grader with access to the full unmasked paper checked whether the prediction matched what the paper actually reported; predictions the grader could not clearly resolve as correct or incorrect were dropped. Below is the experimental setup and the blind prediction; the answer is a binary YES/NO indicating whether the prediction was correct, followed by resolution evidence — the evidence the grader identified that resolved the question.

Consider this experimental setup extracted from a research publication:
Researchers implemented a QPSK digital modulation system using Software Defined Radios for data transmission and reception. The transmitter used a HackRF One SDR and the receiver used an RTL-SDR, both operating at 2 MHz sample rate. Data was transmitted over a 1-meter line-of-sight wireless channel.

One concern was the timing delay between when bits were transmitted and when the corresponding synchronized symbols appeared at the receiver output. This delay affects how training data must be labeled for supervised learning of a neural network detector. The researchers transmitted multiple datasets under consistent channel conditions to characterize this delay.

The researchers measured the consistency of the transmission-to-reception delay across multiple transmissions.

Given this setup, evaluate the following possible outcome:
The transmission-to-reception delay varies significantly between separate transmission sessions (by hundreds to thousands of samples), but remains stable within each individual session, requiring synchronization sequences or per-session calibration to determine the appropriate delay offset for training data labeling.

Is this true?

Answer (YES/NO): NO